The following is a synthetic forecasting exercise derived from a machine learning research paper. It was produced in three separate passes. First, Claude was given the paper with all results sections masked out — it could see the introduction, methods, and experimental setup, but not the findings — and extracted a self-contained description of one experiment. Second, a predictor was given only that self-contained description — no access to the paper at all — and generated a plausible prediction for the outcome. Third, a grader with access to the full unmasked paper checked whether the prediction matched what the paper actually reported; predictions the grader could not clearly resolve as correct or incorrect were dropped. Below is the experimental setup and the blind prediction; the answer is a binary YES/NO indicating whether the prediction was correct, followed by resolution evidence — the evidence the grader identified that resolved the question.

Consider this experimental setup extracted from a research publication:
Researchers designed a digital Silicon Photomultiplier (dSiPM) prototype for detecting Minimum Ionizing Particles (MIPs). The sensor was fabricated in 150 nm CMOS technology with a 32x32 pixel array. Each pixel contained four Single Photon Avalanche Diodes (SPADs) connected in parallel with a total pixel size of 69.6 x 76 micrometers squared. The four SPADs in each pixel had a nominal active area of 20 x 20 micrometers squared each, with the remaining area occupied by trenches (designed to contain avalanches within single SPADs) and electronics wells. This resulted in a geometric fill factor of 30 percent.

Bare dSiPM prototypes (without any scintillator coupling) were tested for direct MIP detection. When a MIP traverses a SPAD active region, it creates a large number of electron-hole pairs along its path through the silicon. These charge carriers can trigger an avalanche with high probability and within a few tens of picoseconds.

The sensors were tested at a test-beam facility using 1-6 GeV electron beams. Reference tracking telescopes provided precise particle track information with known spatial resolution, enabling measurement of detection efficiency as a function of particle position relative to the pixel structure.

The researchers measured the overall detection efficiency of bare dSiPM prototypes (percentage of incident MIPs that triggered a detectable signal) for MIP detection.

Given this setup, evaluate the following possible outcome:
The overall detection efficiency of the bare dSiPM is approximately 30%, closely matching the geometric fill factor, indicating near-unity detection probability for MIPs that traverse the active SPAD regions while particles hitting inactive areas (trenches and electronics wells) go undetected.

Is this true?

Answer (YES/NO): YES